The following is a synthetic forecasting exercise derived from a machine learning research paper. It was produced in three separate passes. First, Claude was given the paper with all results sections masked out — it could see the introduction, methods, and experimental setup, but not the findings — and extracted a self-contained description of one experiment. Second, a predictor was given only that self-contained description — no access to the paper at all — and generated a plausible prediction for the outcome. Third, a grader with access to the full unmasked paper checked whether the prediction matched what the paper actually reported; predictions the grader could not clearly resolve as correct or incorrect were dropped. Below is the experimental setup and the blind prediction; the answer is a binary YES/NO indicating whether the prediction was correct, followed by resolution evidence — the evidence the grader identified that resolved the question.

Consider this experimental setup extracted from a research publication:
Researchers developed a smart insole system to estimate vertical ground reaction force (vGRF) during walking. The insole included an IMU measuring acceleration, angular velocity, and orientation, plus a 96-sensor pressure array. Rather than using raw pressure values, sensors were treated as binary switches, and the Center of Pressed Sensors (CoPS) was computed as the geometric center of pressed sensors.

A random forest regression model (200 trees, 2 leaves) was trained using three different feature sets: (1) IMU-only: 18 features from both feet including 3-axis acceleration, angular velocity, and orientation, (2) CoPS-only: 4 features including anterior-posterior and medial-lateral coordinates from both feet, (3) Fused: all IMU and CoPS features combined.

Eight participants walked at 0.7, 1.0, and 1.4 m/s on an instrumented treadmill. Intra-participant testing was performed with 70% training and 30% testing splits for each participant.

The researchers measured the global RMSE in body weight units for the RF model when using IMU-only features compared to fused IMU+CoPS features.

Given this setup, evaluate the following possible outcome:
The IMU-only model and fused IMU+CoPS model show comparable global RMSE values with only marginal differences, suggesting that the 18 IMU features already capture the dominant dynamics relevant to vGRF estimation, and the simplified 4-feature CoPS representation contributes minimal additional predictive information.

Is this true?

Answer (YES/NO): NO